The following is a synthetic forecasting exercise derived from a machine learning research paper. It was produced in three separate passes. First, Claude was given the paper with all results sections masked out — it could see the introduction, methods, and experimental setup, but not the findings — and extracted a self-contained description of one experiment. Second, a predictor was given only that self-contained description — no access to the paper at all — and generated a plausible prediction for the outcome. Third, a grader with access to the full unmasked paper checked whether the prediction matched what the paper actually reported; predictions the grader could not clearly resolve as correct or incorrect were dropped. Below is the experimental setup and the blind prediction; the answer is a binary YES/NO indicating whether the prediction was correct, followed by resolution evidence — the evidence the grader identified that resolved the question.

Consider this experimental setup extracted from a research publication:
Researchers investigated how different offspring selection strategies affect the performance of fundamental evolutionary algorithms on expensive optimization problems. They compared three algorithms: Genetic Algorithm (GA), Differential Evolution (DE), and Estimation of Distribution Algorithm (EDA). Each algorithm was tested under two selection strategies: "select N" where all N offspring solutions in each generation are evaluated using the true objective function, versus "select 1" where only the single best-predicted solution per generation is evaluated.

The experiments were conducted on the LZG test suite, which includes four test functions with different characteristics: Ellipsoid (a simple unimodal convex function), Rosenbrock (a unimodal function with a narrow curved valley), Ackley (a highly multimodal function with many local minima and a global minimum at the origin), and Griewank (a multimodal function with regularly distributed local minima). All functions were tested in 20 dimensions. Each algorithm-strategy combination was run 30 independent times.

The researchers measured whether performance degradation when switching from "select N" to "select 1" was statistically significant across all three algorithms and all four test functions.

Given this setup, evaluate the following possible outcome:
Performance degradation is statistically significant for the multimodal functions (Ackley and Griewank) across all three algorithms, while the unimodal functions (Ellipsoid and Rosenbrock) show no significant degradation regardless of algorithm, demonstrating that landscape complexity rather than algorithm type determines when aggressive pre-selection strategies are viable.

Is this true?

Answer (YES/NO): NO